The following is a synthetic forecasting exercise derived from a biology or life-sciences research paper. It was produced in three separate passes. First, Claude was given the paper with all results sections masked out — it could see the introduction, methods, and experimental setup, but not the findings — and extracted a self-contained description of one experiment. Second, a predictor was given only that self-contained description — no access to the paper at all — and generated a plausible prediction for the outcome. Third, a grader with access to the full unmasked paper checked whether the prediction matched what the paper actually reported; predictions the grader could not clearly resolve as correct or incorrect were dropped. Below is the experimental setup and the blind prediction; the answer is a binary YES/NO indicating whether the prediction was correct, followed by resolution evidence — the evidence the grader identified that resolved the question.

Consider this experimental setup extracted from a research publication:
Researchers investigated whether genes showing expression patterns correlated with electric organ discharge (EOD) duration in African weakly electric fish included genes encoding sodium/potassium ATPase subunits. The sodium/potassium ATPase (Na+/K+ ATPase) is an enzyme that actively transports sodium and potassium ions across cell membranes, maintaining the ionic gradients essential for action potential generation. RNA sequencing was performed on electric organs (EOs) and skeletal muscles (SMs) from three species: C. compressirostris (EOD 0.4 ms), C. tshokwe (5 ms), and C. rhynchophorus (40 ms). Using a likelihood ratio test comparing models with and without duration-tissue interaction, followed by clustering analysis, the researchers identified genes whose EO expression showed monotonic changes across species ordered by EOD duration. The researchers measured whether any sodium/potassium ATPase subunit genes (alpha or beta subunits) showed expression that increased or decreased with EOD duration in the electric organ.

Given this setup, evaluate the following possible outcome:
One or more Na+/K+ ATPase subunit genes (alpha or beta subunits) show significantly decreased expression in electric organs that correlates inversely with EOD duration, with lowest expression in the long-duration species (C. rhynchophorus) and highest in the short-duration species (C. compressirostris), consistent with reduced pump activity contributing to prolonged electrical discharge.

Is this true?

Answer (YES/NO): NO